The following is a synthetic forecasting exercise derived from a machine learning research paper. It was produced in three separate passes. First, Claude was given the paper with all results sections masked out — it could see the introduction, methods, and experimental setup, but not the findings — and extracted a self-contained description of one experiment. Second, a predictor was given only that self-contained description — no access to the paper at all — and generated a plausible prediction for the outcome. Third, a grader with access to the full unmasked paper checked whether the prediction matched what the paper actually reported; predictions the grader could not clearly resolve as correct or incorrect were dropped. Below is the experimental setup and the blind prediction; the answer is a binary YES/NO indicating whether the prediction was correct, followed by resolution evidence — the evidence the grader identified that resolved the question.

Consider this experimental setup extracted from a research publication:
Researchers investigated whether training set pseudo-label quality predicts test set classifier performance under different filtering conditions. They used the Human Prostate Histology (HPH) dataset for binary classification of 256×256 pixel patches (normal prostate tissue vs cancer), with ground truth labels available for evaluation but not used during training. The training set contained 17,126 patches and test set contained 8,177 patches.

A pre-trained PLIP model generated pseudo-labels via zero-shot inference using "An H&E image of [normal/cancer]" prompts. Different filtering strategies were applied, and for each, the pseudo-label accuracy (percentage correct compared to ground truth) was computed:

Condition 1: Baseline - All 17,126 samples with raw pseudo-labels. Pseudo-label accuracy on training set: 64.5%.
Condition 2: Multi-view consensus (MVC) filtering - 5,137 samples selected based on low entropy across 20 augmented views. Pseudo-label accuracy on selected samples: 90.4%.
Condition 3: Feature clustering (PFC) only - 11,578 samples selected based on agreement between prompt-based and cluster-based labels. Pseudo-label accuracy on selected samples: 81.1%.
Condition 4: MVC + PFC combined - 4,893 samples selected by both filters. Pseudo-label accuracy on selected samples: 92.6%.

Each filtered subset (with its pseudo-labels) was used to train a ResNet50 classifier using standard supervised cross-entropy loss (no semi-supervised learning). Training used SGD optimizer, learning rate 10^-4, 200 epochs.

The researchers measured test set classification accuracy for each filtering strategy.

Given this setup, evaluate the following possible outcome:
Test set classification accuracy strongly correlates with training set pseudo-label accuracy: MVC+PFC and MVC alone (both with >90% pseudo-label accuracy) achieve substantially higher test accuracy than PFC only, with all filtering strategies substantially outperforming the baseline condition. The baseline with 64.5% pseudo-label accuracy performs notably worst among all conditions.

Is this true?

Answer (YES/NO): NO